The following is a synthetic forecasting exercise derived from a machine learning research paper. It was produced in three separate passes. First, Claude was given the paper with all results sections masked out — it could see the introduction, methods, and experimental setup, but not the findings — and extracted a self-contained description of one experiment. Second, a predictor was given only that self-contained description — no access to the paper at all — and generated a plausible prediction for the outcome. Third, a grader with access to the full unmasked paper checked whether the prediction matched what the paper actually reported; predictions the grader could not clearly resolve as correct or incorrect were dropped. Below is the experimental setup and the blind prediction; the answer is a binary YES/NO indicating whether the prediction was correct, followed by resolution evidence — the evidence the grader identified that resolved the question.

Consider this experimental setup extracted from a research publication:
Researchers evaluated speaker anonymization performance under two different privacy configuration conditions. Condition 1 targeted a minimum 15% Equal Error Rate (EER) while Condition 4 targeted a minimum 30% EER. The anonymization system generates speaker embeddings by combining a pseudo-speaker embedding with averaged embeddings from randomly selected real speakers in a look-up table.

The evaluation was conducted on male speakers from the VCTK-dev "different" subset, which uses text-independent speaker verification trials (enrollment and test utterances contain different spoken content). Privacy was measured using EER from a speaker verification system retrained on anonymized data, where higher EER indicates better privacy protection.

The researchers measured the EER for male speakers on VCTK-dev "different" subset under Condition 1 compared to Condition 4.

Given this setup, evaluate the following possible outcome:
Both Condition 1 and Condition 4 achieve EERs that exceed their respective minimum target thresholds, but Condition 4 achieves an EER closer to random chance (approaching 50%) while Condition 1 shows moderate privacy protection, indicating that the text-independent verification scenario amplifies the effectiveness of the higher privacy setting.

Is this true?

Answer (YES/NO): NO